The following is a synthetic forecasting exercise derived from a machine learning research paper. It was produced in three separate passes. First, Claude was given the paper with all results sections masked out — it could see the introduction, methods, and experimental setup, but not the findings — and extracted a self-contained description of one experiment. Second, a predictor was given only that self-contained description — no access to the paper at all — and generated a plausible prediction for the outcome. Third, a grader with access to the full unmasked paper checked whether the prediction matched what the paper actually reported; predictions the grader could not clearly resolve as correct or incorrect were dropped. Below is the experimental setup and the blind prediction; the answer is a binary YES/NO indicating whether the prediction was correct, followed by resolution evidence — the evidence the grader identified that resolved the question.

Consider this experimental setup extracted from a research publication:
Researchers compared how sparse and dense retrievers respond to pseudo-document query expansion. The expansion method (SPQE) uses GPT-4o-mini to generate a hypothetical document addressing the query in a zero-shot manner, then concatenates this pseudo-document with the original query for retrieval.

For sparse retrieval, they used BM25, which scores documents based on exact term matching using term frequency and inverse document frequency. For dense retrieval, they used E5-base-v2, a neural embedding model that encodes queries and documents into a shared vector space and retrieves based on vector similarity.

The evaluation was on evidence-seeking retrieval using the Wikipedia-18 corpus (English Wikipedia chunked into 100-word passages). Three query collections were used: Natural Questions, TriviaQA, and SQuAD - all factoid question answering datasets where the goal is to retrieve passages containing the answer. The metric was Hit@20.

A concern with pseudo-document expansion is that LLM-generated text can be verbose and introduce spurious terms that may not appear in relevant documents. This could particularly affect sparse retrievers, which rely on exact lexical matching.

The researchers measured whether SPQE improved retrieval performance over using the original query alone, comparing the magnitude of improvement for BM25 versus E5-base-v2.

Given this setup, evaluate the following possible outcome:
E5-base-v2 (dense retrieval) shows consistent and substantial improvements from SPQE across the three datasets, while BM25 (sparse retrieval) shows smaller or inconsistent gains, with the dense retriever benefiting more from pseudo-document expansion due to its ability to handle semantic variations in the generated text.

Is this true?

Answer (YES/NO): NO